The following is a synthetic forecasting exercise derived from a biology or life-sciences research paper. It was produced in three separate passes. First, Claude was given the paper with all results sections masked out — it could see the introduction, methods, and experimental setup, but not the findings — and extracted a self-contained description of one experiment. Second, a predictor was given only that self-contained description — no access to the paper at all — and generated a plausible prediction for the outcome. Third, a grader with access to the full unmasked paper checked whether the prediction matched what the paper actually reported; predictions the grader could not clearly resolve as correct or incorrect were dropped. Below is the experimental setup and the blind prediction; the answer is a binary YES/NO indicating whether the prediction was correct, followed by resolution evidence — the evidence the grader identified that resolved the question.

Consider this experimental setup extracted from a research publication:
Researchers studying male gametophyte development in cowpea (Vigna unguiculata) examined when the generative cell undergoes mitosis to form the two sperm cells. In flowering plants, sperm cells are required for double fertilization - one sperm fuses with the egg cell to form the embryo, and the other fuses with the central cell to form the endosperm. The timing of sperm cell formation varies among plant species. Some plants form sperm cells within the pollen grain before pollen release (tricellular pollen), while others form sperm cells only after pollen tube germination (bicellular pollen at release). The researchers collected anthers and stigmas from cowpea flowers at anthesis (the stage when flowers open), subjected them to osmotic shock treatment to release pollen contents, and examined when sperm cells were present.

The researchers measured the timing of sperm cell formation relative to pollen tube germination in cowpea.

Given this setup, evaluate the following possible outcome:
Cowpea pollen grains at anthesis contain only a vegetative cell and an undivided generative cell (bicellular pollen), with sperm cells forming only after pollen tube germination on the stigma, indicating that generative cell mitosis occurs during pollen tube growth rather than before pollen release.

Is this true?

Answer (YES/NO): NO